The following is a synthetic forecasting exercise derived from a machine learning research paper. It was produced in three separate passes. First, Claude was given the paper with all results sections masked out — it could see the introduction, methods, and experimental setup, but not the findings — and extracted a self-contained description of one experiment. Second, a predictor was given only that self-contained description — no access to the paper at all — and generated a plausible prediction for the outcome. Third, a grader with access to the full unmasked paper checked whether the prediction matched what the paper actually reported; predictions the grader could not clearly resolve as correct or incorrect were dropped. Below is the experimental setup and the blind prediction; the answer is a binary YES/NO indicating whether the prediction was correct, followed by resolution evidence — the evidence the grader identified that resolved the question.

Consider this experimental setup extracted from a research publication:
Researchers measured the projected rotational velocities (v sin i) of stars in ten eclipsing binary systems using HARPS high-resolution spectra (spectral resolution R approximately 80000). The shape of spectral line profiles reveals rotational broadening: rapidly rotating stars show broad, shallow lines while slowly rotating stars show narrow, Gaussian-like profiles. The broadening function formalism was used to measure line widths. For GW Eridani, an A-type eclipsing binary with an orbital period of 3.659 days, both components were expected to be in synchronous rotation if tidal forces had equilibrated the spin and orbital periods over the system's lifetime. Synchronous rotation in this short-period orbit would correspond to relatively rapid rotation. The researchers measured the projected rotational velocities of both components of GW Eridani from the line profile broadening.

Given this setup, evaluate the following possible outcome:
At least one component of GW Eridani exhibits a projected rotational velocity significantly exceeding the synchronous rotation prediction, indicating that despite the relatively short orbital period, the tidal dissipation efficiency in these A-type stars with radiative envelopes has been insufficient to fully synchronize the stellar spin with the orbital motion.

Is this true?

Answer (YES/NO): NO